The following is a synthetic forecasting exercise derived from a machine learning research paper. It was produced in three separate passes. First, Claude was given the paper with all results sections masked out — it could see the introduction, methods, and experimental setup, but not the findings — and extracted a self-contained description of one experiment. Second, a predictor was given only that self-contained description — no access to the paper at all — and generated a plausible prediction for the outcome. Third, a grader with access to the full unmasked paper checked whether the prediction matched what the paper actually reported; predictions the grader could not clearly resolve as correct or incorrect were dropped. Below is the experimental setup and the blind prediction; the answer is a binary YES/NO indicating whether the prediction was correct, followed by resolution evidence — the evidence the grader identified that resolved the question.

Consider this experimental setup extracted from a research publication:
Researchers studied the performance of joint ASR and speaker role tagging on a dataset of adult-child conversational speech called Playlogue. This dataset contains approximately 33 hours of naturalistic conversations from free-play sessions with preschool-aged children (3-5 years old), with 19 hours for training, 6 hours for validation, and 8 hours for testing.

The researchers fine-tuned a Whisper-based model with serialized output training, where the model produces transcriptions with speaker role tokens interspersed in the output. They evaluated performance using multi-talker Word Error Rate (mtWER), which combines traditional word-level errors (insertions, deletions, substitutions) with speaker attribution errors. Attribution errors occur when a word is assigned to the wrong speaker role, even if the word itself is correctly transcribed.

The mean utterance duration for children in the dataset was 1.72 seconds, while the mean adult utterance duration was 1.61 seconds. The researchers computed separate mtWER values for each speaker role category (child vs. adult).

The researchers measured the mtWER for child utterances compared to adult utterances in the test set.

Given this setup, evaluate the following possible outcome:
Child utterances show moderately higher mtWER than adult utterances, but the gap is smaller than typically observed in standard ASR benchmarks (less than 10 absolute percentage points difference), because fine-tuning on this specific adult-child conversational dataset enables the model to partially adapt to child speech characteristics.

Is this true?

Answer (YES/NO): NO